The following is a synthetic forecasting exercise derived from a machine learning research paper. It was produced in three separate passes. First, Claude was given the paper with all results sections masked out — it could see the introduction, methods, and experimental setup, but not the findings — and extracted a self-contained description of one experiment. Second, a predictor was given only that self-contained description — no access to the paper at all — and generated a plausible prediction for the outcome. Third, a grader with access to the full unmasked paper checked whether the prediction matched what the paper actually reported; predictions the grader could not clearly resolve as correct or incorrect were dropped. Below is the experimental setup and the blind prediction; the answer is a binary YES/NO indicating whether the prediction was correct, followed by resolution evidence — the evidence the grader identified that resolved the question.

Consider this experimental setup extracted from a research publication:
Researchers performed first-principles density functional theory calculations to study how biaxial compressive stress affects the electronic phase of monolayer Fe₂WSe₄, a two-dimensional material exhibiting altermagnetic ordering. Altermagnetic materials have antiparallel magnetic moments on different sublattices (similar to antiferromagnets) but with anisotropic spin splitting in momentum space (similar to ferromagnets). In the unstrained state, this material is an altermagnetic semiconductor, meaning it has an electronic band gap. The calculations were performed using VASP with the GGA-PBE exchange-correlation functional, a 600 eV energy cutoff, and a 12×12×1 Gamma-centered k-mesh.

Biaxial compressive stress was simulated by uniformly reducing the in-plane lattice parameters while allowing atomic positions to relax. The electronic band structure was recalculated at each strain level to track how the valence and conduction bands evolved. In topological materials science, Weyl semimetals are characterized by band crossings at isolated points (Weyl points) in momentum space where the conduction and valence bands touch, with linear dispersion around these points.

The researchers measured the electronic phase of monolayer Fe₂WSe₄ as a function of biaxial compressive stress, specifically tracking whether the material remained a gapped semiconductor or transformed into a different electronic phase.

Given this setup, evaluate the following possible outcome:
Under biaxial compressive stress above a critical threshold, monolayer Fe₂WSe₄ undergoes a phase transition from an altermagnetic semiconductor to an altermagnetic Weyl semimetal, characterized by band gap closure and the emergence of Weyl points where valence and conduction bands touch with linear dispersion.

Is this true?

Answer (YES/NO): YES